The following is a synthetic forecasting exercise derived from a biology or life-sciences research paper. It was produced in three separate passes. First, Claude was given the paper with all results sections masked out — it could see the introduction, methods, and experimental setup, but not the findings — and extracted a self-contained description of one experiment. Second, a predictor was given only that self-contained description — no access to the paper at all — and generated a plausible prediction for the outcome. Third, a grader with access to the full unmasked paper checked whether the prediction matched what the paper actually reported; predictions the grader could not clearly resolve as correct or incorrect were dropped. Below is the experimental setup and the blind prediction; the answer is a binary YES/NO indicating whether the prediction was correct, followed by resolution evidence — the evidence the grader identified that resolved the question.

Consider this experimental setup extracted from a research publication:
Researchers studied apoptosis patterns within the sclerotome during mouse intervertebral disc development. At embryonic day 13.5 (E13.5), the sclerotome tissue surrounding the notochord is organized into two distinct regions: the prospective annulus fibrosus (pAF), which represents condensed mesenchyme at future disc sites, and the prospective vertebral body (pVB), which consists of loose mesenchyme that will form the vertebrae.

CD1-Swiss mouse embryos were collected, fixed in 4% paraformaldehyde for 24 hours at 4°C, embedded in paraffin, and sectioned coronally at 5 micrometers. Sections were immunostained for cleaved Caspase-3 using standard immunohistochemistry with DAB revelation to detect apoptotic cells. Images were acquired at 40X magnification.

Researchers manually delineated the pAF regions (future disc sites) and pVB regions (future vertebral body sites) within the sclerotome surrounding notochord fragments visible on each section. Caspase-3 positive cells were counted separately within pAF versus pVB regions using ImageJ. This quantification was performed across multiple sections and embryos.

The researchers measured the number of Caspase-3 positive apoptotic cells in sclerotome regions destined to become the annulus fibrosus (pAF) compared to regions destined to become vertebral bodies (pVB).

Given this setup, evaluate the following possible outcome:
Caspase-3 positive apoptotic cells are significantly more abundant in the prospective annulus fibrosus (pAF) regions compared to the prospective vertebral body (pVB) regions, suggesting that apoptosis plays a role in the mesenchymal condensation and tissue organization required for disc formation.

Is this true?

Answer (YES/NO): YES